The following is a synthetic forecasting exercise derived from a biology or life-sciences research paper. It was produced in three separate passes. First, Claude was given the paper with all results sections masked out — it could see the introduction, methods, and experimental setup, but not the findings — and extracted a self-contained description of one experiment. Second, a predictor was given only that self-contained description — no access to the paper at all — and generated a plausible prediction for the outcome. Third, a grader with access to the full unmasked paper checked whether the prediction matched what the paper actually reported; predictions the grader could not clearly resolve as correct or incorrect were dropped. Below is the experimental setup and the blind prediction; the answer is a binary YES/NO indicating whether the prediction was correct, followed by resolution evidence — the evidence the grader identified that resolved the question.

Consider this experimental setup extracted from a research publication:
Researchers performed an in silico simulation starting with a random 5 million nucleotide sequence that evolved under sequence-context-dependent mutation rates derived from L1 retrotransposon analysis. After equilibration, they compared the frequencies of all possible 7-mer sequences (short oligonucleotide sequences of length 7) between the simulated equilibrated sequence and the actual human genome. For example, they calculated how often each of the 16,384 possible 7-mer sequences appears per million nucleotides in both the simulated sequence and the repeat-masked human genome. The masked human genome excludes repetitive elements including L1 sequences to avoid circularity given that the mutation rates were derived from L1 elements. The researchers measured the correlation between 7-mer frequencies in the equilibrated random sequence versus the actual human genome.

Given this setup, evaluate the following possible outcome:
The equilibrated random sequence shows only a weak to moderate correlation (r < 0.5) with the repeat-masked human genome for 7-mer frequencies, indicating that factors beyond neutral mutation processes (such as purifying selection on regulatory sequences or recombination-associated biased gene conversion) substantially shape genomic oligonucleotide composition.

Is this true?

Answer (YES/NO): NO